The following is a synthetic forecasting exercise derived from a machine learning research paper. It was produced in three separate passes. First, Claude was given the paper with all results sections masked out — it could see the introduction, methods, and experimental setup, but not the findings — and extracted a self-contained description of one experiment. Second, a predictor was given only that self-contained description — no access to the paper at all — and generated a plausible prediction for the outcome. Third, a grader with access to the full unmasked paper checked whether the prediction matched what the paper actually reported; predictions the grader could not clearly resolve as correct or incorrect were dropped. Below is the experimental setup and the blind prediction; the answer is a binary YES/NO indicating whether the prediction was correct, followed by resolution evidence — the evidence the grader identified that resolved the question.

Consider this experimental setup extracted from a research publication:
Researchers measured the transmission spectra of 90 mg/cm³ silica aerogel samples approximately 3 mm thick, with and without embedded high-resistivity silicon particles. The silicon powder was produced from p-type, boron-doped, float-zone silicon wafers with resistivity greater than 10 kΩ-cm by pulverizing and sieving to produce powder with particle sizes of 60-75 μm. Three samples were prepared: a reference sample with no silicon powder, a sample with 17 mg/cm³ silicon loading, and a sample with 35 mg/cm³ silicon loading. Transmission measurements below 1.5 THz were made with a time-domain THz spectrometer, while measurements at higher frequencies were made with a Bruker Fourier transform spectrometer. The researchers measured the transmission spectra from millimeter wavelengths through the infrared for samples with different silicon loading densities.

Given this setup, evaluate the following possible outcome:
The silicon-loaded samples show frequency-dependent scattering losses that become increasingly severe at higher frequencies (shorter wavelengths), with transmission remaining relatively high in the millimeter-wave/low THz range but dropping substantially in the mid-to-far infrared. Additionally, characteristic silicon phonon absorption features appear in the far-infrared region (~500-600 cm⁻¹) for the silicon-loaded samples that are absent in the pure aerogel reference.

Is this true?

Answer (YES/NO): NO